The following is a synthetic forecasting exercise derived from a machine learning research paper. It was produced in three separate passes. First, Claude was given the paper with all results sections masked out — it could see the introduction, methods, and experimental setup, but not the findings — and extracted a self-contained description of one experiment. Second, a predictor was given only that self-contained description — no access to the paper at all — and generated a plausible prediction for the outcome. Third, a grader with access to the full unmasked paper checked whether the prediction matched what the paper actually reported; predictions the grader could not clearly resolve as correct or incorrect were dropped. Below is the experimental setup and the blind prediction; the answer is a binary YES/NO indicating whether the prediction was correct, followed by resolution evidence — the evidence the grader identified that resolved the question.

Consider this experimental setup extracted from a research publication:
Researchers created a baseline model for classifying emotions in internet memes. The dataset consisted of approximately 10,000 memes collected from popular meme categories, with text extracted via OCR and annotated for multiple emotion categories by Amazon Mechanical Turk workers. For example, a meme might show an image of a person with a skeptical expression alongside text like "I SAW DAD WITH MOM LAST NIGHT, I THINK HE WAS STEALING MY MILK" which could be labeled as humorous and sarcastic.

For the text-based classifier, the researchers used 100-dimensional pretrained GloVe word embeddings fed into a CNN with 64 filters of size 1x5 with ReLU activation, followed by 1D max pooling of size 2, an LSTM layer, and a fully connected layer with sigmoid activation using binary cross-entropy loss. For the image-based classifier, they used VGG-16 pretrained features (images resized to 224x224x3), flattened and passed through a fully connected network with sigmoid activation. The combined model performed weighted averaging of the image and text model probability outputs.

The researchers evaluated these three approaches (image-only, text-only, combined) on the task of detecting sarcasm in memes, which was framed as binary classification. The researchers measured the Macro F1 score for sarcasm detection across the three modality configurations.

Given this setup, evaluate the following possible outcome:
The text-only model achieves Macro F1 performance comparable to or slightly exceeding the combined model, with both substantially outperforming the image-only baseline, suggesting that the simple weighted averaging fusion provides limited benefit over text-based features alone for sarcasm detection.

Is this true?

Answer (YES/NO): NO